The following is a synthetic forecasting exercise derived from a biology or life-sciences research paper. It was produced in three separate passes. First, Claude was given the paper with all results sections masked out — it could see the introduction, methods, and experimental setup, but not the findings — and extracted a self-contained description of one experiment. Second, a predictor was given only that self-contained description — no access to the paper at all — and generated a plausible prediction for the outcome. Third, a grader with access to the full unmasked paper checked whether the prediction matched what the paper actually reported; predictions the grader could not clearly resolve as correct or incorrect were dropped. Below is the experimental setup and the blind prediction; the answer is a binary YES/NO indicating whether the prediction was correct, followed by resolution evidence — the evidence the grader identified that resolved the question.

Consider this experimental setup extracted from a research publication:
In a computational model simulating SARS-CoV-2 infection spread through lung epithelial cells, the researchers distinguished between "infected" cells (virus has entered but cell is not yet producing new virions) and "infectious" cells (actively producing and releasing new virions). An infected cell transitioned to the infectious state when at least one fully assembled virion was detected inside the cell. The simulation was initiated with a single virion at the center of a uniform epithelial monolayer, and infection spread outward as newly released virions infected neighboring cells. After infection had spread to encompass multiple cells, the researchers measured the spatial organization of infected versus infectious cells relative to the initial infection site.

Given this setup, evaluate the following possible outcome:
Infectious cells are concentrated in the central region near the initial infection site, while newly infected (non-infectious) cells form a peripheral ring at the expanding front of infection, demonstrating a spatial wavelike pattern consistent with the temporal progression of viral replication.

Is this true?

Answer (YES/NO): YES